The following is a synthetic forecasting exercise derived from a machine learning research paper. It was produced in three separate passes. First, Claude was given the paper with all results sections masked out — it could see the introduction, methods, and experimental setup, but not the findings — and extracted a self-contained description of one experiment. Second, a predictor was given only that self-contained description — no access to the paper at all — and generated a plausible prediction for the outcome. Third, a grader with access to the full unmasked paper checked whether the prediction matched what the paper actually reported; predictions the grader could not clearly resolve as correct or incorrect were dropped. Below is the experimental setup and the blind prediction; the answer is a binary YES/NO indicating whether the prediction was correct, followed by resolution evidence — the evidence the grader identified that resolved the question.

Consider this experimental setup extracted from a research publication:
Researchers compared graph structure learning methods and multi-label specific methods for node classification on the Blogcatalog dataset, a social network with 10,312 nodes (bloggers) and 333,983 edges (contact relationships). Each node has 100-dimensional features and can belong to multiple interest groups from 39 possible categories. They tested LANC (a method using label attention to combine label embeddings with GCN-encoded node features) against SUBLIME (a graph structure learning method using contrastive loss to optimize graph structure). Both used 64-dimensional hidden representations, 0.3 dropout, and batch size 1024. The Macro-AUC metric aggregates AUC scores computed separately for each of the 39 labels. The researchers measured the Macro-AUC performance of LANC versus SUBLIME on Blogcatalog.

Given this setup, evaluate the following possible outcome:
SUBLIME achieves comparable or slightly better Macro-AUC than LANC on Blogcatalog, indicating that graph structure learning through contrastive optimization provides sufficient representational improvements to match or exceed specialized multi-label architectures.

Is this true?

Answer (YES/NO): NO